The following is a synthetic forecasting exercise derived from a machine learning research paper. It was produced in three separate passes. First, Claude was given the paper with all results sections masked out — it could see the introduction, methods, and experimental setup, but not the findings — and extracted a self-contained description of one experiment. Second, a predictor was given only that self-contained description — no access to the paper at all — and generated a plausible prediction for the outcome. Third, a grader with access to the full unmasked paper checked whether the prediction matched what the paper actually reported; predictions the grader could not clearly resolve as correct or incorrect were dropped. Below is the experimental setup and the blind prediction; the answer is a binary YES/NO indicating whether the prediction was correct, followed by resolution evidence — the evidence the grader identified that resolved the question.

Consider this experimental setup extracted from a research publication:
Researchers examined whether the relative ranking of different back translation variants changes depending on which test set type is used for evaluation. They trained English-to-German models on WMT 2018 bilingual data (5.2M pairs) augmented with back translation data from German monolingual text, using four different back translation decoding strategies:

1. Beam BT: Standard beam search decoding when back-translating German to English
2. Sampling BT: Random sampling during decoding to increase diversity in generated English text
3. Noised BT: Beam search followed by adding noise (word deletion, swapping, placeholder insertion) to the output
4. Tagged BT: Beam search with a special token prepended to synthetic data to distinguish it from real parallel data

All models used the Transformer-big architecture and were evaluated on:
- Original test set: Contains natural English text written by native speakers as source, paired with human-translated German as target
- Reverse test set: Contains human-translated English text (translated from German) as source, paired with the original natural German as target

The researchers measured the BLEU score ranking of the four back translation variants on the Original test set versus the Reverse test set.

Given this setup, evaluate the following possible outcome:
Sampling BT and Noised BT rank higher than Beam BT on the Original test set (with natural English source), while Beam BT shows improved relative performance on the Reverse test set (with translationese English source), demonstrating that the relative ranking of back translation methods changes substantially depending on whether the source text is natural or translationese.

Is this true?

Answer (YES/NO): YES